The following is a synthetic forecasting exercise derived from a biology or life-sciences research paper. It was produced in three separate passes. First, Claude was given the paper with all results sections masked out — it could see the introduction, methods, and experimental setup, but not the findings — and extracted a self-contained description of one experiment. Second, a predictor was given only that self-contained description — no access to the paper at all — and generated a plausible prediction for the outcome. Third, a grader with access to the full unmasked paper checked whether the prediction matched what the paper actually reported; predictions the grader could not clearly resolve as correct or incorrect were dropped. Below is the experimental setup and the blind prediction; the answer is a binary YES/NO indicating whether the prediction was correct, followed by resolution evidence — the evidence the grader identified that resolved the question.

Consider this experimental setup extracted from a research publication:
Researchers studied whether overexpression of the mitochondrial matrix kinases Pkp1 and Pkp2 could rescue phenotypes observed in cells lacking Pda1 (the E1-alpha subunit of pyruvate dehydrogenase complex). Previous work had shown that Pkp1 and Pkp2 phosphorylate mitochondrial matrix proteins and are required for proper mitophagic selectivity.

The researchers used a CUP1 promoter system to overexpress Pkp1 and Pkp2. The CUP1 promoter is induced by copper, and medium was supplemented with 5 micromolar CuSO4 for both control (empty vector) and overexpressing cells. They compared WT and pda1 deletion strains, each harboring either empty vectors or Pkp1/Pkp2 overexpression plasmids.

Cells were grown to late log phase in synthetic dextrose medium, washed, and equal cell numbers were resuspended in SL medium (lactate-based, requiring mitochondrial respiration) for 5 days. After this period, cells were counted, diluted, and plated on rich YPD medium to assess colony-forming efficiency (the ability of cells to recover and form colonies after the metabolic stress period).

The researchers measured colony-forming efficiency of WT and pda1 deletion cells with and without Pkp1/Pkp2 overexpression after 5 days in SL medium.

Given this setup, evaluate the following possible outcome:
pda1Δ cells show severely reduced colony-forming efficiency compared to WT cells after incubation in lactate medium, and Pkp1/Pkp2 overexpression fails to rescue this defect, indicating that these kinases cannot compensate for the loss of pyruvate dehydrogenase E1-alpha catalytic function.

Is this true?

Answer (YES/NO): NO